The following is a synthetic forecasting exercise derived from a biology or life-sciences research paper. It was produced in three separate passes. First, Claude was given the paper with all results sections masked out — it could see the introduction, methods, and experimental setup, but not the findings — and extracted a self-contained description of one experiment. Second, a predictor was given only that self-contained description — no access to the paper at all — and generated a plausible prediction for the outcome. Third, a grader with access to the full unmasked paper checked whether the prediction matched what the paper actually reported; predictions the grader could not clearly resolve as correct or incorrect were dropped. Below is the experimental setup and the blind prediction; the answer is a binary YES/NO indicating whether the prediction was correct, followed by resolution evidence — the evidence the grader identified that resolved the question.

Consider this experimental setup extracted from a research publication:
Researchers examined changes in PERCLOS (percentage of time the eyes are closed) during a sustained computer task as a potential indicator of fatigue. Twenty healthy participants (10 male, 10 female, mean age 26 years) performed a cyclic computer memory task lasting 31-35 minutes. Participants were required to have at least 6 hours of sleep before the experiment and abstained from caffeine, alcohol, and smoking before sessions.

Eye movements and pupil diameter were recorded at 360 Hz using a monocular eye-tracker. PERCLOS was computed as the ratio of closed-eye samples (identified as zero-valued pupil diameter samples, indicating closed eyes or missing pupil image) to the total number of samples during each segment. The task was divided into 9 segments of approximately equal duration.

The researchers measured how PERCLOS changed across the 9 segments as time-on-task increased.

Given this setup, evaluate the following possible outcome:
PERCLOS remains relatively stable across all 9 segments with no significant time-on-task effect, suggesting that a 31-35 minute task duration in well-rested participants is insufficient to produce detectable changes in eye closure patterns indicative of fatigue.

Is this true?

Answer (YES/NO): NO